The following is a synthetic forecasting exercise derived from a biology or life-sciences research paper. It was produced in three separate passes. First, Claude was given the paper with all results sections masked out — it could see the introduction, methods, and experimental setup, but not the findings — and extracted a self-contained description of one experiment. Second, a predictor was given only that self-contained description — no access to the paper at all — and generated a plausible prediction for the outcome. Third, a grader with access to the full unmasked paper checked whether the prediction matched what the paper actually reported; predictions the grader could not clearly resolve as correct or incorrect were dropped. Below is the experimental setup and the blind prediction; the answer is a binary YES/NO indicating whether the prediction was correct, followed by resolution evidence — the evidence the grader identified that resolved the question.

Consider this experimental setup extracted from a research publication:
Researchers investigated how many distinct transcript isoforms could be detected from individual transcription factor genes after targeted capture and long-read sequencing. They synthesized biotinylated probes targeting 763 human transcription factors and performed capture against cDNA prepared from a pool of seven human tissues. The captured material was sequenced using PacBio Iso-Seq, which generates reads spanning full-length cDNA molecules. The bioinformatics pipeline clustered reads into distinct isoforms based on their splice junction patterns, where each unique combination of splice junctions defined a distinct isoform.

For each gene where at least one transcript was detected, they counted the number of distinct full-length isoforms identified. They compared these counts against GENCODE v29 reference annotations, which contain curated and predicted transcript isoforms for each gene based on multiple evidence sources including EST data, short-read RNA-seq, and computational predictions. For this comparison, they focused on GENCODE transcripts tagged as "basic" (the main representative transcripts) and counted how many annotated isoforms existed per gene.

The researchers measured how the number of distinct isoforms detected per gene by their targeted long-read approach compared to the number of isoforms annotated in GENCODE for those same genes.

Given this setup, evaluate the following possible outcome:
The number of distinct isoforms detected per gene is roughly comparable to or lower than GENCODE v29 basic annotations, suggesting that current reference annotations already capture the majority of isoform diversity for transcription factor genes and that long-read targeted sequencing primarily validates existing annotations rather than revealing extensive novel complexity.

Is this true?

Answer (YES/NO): NO